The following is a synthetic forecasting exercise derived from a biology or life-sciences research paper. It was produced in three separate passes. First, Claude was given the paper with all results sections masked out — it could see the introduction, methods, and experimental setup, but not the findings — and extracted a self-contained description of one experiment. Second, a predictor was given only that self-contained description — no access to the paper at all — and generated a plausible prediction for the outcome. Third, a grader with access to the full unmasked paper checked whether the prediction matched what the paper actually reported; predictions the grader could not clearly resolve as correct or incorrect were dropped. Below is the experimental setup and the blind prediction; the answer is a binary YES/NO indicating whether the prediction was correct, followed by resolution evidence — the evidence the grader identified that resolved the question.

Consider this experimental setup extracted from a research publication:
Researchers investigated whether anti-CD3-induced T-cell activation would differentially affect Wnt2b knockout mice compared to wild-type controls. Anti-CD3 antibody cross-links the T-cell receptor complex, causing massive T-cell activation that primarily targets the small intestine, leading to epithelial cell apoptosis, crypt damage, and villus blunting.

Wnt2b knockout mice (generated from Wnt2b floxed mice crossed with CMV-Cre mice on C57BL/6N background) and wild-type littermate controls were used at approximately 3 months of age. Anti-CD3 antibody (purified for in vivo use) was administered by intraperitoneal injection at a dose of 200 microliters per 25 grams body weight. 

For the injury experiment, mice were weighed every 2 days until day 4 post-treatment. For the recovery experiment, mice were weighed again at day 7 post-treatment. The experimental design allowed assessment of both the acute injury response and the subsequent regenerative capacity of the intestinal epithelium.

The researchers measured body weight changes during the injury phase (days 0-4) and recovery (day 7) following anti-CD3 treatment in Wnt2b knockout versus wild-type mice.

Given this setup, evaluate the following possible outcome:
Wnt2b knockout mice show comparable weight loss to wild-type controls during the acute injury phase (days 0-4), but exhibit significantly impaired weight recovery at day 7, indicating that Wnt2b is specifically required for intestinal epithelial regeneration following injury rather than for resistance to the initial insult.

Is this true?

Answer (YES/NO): NO